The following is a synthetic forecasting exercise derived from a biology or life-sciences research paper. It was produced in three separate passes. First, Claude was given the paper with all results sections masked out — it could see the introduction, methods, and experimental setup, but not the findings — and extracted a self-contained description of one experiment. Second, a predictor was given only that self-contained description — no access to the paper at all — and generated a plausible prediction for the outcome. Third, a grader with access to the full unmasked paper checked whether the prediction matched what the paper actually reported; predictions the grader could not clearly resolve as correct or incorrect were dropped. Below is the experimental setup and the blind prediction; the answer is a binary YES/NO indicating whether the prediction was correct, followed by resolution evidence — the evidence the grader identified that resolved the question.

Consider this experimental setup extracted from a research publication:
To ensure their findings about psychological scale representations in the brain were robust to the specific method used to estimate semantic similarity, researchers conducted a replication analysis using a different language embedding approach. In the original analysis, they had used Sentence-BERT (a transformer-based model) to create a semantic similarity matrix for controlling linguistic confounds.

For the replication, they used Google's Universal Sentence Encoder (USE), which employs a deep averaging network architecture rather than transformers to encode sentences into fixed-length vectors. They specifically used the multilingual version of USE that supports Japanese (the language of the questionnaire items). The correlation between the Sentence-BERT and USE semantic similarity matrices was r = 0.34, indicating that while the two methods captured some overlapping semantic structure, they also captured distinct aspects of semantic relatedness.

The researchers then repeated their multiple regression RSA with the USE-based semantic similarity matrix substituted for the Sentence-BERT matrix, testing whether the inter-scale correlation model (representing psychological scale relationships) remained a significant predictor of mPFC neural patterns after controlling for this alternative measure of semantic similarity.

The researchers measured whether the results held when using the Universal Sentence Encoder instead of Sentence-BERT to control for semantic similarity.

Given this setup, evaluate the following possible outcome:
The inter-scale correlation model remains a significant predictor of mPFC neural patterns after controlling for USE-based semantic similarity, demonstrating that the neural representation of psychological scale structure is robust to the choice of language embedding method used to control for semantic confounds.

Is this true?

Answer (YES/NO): YES